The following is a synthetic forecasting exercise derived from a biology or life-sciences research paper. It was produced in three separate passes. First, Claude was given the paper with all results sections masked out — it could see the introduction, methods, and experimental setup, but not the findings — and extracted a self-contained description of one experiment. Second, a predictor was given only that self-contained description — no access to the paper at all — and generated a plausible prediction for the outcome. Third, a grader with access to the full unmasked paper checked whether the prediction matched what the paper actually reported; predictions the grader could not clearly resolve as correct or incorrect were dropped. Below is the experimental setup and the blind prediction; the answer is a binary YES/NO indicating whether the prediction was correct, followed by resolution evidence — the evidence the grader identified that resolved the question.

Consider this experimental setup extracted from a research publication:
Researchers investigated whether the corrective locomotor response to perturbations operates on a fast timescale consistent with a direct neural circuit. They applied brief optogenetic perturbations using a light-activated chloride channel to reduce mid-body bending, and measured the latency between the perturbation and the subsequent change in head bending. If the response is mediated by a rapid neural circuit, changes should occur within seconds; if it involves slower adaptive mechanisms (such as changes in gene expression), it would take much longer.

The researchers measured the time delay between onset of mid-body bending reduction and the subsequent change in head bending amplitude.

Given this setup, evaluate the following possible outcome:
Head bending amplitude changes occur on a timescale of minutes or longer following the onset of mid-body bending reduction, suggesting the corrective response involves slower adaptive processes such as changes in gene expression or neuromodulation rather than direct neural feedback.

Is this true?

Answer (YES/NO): NO